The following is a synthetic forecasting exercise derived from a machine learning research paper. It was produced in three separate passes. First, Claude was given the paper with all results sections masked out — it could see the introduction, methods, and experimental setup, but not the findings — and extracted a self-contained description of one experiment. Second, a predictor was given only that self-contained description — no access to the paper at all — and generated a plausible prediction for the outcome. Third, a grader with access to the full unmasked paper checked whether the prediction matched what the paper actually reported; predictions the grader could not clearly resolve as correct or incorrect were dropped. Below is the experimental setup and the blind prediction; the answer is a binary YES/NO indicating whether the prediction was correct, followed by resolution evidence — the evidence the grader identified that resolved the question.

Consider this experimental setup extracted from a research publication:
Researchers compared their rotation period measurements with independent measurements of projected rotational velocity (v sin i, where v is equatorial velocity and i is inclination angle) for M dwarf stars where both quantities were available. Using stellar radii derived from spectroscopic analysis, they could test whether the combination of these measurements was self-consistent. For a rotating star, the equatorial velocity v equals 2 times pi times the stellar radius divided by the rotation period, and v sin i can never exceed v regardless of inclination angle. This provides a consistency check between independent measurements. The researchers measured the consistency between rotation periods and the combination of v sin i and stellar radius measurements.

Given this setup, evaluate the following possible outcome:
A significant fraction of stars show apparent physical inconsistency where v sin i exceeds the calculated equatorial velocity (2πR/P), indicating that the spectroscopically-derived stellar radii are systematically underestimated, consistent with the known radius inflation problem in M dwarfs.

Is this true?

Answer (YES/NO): NO